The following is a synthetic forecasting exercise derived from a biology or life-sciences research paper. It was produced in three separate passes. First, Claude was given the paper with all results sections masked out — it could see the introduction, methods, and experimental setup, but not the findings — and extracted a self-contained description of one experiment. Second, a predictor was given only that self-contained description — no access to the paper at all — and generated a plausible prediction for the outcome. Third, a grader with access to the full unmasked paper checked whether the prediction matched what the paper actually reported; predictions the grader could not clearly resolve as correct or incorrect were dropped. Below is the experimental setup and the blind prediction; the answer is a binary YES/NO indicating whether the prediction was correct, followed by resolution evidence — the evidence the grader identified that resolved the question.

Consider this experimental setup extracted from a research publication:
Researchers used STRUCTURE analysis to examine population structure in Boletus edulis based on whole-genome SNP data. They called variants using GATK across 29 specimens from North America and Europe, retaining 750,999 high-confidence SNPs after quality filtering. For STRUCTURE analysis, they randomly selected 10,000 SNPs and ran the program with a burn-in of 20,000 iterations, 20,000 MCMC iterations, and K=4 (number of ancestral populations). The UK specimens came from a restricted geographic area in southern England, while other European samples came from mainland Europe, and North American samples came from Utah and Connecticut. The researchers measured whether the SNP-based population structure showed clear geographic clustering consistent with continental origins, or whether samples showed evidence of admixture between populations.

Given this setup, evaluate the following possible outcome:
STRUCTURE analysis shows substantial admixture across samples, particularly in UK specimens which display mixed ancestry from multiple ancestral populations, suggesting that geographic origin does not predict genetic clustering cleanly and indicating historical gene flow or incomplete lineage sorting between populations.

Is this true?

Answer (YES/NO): NO